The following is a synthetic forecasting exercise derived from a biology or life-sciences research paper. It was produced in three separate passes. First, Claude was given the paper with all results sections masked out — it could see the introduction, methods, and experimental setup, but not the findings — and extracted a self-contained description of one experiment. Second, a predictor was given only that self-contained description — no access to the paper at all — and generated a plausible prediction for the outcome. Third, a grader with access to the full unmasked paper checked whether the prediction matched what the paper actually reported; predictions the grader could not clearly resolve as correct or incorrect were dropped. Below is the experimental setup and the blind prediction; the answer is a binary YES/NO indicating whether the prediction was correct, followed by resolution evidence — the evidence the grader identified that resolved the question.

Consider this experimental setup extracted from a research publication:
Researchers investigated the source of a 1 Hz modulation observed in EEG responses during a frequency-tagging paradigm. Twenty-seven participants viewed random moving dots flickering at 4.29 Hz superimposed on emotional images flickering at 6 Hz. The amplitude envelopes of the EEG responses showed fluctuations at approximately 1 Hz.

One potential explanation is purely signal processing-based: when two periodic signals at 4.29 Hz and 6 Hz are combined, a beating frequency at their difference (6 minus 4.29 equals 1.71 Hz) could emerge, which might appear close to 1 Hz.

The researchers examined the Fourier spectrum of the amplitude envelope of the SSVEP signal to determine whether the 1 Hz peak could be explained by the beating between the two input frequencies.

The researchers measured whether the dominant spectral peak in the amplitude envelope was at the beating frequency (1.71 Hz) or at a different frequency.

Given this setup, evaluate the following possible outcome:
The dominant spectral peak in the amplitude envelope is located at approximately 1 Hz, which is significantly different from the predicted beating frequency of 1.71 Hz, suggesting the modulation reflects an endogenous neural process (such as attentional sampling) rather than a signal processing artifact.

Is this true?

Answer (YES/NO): YES